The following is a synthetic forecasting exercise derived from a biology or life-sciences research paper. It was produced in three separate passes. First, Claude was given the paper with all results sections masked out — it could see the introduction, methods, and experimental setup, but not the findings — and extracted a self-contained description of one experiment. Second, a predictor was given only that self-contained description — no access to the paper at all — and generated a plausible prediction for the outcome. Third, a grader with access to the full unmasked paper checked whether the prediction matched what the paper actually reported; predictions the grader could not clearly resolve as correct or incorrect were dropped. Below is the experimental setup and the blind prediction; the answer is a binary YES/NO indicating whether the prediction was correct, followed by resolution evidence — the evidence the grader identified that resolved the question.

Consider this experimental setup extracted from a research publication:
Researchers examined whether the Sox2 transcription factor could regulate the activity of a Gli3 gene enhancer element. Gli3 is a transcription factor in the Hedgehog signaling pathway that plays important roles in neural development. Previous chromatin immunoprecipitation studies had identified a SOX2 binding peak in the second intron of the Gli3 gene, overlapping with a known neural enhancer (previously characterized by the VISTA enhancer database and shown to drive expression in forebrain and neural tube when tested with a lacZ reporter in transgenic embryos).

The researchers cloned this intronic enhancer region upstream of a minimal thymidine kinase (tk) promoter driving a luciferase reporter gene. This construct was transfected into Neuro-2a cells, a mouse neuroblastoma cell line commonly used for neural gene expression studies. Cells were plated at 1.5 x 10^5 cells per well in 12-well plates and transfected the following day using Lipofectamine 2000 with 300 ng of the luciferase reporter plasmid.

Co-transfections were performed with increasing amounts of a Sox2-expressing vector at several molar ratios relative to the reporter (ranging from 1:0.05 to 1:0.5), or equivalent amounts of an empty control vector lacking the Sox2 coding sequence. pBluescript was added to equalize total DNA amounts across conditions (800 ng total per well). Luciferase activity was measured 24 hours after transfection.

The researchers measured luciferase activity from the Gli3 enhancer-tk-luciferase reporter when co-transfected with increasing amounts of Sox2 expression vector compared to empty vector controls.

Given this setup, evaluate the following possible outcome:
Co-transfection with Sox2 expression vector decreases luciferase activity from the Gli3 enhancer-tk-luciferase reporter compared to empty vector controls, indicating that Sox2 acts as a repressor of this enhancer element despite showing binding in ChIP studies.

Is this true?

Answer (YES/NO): NO